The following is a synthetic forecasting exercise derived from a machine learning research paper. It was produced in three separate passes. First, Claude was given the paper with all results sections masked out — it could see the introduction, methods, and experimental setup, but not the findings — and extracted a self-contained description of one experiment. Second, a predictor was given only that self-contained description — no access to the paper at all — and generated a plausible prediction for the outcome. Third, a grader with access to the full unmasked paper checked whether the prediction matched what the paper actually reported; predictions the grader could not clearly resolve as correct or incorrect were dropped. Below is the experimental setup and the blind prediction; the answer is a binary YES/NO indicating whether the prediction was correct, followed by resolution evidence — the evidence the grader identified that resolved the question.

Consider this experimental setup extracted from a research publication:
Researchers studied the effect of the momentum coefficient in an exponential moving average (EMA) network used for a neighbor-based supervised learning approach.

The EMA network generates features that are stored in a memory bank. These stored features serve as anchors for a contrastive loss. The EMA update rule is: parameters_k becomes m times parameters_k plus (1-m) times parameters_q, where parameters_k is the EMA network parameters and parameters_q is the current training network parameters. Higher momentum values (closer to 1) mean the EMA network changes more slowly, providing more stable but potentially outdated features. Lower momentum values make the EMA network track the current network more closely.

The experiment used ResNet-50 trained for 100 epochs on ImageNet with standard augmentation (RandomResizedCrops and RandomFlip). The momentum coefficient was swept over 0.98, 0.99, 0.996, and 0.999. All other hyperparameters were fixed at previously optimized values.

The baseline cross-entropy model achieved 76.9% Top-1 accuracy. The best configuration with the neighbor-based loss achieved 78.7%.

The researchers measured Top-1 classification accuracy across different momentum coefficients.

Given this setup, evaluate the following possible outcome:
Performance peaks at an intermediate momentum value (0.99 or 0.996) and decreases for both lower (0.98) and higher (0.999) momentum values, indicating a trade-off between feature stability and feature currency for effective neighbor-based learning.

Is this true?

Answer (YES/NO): YES